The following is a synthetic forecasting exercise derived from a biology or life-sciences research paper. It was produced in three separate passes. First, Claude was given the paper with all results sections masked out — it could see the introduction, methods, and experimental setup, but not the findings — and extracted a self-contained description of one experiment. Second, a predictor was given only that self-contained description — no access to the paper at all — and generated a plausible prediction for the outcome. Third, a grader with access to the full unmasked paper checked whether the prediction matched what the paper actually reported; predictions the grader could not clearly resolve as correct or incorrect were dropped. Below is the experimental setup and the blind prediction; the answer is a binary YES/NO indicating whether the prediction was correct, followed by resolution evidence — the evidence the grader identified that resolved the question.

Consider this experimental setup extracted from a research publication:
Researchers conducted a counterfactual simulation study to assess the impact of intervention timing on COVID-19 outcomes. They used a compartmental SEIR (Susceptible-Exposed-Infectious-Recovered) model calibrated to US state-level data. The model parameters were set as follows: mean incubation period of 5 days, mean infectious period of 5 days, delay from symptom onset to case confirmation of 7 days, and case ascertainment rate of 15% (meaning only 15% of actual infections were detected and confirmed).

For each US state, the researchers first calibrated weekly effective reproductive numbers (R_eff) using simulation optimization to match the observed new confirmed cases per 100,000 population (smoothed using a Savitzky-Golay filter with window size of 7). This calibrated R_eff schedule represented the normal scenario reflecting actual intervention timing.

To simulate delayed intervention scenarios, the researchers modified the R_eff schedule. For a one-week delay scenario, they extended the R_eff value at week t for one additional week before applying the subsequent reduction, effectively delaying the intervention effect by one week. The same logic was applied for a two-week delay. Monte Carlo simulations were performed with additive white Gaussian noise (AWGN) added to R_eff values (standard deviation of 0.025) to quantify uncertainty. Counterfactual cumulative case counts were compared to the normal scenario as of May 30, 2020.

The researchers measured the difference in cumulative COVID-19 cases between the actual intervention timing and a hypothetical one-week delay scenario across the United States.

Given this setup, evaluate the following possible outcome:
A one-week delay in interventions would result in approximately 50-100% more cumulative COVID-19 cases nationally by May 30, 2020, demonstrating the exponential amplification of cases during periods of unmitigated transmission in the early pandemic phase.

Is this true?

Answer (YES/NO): NO